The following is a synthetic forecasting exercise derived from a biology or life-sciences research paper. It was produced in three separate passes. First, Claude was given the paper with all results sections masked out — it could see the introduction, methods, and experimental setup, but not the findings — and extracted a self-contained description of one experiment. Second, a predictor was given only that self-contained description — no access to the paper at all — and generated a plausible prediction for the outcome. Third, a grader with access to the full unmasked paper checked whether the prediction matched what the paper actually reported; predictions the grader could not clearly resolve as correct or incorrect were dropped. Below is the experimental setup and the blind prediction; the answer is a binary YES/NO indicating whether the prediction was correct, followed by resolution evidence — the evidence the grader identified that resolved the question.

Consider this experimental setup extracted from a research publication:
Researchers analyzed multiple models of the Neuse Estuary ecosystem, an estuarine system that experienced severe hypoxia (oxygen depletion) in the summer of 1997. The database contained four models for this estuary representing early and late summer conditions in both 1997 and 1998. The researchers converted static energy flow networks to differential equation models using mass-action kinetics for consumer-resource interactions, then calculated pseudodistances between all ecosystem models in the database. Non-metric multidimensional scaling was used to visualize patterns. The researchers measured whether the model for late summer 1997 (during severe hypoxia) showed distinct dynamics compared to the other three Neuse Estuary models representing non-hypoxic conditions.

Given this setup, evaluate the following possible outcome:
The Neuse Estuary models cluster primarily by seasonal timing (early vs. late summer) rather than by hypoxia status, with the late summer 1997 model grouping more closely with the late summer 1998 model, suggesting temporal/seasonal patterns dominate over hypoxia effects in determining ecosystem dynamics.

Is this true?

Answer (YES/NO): NO